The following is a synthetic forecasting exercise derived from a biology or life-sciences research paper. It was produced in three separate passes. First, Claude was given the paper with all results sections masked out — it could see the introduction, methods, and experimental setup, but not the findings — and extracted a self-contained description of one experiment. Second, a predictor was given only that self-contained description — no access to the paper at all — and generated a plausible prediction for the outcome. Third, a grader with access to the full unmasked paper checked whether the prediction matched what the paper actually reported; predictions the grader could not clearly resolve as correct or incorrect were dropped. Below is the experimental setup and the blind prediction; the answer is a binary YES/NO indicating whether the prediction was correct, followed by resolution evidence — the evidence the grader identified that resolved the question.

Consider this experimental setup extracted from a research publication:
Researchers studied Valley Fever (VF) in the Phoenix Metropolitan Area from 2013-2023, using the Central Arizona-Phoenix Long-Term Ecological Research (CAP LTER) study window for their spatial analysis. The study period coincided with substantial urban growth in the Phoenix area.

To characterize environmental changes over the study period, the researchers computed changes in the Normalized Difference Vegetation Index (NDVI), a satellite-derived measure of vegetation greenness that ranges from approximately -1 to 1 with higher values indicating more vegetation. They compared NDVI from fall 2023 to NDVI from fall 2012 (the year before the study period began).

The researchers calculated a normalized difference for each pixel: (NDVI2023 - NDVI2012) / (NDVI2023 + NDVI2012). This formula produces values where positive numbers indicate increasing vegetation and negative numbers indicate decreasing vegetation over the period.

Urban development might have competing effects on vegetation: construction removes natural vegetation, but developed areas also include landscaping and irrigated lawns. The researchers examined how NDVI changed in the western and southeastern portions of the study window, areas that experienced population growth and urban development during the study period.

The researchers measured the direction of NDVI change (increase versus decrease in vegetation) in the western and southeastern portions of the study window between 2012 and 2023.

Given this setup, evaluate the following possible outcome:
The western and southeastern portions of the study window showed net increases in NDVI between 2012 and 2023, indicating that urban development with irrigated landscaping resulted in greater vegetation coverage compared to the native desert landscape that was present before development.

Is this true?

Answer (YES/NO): NO